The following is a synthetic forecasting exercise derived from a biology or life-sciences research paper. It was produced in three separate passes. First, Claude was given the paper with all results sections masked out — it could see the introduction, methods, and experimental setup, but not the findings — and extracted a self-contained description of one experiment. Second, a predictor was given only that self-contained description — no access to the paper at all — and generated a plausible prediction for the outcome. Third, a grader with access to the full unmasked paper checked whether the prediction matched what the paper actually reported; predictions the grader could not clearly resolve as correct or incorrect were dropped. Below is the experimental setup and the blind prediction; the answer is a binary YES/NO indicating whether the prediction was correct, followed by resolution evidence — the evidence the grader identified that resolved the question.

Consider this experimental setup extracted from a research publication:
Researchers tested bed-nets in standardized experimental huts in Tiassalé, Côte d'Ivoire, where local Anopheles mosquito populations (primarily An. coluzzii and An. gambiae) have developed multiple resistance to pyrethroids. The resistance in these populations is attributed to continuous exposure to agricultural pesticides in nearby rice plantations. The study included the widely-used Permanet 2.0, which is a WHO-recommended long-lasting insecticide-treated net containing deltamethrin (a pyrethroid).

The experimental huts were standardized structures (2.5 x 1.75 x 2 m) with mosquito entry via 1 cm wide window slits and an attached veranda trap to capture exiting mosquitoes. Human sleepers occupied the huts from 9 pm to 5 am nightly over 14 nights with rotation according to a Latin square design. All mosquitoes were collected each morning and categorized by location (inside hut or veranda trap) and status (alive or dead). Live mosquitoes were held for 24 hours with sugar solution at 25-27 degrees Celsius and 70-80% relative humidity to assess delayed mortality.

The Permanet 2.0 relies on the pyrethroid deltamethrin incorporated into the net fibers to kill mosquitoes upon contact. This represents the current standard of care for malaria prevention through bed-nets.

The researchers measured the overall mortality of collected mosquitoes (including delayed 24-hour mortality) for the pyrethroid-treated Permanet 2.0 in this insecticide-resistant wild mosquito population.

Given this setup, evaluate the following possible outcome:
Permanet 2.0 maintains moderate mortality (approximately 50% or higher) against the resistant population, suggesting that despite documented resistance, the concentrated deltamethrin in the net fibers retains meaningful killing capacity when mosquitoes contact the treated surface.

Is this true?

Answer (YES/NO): NO